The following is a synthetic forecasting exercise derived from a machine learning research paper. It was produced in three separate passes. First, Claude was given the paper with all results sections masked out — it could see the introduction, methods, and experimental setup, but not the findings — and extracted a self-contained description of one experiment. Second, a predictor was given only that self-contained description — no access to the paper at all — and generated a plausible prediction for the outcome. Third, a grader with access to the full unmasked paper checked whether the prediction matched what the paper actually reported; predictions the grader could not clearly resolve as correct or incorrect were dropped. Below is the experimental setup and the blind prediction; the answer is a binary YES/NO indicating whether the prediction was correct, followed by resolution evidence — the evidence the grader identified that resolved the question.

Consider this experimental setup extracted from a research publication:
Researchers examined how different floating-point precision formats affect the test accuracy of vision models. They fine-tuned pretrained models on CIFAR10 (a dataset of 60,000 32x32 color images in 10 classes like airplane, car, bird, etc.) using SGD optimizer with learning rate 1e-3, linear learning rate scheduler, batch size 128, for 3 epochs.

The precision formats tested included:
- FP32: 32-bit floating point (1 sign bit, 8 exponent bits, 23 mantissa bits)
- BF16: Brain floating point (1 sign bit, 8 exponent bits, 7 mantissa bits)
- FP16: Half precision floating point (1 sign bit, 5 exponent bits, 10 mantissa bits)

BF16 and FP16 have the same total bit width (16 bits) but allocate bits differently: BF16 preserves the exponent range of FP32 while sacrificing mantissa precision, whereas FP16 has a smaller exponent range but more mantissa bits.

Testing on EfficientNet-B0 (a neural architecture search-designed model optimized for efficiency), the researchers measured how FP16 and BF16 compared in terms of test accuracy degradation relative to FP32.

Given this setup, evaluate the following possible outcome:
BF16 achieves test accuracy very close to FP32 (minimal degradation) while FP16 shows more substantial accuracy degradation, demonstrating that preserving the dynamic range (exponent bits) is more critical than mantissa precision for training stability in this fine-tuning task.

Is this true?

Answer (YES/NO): NO